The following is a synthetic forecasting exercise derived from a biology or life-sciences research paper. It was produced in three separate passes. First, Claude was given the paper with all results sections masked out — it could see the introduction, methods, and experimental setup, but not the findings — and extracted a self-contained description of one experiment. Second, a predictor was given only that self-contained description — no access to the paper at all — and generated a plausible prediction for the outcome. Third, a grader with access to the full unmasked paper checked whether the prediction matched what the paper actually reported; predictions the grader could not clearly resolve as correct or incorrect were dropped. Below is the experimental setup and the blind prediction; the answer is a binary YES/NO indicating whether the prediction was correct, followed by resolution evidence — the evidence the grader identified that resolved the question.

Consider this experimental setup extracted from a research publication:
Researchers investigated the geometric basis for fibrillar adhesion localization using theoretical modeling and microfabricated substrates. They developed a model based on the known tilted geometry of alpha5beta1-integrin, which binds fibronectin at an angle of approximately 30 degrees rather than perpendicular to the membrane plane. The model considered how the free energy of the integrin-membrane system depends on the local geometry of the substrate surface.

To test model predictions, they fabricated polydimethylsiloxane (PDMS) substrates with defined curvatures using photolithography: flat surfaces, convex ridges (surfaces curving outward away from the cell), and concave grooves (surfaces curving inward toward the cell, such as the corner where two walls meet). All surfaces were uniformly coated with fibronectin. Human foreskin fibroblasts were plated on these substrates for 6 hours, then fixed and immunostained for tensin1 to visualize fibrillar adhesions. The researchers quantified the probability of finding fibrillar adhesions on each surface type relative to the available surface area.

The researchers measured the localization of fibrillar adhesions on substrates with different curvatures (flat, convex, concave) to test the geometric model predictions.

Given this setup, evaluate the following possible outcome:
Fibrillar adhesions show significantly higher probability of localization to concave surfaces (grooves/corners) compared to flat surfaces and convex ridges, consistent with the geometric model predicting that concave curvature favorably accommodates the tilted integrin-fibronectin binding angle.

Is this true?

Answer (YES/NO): YES